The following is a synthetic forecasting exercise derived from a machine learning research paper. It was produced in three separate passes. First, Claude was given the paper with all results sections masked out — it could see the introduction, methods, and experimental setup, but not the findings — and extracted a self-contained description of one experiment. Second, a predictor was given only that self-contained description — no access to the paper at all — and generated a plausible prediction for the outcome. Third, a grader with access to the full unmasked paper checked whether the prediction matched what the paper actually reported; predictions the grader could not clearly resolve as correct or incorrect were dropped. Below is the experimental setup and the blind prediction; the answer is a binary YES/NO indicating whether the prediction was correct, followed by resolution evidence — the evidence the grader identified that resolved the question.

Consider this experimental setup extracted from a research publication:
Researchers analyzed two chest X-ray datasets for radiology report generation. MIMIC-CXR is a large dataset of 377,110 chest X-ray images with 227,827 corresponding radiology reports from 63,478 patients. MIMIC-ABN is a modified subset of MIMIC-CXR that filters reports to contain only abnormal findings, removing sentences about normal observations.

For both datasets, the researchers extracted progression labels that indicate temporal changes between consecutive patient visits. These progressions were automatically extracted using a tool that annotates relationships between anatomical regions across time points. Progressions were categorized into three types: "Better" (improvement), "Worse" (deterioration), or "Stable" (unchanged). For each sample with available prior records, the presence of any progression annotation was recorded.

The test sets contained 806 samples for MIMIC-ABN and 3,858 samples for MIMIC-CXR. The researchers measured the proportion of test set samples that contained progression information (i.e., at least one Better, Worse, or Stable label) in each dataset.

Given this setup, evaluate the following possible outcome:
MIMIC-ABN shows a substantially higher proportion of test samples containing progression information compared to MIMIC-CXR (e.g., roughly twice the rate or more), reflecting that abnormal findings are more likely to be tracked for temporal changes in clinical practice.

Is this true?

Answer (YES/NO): NO